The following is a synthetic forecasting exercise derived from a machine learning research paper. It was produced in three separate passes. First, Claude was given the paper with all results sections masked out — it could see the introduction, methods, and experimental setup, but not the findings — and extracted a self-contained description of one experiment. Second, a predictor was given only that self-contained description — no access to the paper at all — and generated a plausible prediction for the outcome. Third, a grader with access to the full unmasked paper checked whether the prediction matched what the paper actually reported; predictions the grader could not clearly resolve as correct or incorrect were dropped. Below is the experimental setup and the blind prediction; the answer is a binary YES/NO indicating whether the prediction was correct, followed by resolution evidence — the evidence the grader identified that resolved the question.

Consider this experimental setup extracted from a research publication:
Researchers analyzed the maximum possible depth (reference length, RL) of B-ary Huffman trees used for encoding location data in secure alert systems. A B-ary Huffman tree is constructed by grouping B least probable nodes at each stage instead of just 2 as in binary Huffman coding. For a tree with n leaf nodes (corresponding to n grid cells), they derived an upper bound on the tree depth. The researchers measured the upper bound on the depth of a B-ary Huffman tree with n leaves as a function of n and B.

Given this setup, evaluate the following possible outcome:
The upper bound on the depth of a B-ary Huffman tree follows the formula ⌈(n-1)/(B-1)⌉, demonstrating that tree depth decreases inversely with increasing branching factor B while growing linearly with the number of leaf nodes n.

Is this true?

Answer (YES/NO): YES